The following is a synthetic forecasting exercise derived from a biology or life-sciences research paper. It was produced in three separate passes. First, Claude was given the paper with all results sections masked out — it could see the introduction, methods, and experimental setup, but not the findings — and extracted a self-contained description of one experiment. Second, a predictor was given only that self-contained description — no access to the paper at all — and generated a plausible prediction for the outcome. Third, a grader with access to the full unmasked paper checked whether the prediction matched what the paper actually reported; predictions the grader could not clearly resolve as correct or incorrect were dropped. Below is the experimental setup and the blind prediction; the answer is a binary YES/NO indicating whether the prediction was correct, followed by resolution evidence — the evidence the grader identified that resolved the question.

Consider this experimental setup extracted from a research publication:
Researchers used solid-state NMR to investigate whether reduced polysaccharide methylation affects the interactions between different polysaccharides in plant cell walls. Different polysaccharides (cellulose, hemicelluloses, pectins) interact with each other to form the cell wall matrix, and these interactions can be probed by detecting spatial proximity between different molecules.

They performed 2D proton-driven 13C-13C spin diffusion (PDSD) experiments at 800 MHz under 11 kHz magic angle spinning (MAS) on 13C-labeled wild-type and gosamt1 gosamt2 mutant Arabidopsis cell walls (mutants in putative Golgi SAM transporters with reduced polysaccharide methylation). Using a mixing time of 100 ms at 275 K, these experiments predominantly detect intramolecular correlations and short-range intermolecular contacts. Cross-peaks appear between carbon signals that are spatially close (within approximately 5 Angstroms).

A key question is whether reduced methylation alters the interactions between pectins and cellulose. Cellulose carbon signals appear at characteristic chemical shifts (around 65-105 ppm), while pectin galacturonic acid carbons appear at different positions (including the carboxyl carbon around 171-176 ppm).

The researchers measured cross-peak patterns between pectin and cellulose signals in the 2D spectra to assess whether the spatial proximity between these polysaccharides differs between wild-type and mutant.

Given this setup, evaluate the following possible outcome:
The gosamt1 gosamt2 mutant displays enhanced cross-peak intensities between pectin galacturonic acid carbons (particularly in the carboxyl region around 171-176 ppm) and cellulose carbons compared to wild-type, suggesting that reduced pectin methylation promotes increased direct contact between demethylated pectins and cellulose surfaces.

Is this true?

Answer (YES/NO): NO